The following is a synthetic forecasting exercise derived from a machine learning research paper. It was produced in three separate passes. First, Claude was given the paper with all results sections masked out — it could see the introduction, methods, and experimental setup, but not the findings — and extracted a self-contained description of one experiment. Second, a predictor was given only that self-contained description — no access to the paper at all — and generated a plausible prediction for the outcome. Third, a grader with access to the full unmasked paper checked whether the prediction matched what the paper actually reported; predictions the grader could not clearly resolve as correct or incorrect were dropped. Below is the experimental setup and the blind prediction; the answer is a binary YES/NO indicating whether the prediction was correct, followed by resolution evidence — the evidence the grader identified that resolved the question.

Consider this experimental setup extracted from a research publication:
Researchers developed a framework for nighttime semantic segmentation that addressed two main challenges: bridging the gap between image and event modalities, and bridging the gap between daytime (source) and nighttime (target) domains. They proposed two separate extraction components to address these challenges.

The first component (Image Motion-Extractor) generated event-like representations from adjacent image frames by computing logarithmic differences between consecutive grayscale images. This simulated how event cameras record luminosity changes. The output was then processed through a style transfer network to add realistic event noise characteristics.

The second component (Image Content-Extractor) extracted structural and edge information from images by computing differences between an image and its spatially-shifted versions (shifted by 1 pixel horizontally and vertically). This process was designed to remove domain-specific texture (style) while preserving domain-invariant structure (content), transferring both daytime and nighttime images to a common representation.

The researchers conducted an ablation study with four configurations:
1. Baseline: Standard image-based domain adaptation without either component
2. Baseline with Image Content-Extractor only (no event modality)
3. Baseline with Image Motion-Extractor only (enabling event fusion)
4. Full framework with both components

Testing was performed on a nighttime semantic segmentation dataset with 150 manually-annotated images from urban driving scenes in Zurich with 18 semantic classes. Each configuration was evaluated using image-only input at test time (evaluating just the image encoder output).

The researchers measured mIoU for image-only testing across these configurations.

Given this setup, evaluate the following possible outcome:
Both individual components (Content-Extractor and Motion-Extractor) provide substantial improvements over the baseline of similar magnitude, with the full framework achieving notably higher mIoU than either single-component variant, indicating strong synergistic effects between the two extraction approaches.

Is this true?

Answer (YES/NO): NO